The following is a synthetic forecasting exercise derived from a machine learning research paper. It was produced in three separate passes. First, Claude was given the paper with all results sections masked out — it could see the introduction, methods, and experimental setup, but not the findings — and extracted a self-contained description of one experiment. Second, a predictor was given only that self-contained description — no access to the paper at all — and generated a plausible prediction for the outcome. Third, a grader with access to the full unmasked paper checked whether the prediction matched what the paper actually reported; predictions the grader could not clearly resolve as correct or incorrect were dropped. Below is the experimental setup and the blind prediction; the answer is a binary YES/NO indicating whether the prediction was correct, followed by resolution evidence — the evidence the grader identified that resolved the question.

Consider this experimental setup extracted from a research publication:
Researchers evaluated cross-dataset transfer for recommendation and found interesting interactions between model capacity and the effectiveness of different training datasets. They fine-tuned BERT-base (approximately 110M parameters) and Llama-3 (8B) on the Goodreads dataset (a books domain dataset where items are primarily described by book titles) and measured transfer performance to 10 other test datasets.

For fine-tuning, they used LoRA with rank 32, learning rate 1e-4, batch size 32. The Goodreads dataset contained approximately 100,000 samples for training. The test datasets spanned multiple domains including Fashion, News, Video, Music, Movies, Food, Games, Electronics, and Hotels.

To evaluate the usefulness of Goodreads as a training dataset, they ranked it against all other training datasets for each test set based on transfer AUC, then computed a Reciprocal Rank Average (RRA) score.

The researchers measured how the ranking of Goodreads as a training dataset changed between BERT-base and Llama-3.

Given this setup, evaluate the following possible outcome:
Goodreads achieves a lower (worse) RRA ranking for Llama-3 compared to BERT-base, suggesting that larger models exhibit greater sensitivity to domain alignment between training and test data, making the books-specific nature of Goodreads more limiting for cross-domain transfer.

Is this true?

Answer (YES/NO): NO